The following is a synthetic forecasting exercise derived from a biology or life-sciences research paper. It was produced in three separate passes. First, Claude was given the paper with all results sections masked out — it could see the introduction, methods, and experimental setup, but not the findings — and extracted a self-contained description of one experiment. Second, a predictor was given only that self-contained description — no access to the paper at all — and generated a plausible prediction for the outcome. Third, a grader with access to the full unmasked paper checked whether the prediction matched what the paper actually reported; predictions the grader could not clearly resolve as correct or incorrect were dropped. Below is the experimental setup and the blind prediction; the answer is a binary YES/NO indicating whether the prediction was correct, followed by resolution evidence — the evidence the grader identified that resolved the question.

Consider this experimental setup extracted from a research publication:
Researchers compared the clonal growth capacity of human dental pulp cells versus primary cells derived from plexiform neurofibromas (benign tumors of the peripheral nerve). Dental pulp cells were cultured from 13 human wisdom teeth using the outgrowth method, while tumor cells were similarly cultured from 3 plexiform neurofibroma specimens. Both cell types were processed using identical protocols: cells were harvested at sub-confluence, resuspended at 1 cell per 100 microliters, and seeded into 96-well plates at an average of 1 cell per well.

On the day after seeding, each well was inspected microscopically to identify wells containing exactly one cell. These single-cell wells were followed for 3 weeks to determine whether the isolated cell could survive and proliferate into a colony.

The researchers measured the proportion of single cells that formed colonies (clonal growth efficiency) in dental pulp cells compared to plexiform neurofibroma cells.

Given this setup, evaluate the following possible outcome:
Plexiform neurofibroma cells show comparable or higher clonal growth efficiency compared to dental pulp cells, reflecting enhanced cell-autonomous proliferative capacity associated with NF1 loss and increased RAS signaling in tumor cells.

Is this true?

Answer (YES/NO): NO